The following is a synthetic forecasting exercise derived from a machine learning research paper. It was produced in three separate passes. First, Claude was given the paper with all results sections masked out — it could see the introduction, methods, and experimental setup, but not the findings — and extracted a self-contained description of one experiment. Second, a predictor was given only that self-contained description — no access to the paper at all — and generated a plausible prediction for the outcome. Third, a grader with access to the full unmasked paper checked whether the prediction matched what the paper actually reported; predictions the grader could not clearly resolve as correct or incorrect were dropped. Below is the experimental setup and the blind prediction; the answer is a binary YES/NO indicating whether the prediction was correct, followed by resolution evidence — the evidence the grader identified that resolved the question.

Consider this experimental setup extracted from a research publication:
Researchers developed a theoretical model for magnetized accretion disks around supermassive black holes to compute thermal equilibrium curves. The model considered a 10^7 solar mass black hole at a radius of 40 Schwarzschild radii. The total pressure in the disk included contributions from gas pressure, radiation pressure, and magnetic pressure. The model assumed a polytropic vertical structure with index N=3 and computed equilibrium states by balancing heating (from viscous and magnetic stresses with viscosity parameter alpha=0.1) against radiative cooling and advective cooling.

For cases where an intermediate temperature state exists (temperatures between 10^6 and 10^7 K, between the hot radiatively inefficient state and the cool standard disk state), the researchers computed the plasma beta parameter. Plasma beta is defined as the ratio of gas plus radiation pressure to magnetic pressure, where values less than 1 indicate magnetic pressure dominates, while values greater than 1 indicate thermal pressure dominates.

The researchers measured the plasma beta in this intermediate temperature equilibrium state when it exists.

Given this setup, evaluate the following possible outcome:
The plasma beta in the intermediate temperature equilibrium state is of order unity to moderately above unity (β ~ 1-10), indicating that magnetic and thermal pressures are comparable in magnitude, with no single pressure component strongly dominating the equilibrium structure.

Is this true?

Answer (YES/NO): NO